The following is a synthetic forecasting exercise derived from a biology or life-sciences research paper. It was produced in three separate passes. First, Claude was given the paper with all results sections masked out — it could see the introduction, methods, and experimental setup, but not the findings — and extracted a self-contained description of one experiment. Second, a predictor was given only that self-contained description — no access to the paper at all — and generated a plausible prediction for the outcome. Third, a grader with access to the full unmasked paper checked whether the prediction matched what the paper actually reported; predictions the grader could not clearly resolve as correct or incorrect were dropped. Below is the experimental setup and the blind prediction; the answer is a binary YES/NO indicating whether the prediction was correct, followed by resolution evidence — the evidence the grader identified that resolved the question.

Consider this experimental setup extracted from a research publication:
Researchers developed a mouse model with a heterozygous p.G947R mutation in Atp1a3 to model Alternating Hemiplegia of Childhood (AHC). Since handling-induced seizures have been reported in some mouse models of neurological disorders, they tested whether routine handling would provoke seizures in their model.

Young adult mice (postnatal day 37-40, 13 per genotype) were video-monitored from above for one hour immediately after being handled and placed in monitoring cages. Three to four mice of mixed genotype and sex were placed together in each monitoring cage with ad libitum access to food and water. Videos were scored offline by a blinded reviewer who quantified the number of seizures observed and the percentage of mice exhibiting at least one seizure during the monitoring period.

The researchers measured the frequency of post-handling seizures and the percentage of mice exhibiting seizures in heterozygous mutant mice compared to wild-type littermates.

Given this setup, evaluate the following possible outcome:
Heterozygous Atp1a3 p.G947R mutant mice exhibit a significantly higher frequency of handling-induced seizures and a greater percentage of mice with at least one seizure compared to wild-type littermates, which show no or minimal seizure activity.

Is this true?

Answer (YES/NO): YES